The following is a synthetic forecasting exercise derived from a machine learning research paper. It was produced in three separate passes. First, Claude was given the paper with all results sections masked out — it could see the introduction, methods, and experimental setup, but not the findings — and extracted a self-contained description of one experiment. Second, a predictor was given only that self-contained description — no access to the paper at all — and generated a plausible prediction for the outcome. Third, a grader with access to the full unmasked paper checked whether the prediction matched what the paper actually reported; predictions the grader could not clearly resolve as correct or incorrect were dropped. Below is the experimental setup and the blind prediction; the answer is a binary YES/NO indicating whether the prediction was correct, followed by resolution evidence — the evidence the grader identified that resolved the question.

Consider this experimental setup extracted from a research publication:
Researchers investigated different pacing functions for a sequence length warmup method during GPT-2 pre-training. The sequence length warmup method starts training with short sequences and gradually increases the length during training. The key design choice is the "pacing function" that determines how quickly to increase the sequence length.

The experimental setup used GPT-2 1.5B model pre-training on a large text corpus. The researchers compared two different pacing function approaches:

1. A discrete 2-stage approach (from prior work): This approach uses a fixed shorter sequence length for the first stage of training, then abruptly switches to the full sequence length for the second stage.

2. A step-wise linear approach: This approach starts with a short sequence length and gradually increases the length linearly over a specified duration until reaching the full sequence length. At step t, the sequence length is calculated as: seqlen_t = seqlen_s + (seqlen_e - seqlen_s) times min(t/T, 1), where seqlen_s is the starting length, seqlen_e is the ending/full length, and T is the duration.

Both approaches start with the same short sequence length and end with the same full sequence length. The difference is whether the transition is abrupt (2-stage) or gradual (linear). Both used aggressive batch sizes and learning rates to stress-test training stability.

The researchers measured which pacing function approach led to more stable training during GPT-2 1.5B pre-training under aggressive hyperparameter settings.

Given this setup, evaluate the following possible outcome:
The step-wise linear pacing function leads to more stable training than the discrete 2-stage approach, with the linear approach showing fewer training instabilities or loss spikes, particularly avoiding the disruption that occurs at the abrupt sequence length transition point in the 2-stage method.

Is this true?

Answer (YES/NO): YES